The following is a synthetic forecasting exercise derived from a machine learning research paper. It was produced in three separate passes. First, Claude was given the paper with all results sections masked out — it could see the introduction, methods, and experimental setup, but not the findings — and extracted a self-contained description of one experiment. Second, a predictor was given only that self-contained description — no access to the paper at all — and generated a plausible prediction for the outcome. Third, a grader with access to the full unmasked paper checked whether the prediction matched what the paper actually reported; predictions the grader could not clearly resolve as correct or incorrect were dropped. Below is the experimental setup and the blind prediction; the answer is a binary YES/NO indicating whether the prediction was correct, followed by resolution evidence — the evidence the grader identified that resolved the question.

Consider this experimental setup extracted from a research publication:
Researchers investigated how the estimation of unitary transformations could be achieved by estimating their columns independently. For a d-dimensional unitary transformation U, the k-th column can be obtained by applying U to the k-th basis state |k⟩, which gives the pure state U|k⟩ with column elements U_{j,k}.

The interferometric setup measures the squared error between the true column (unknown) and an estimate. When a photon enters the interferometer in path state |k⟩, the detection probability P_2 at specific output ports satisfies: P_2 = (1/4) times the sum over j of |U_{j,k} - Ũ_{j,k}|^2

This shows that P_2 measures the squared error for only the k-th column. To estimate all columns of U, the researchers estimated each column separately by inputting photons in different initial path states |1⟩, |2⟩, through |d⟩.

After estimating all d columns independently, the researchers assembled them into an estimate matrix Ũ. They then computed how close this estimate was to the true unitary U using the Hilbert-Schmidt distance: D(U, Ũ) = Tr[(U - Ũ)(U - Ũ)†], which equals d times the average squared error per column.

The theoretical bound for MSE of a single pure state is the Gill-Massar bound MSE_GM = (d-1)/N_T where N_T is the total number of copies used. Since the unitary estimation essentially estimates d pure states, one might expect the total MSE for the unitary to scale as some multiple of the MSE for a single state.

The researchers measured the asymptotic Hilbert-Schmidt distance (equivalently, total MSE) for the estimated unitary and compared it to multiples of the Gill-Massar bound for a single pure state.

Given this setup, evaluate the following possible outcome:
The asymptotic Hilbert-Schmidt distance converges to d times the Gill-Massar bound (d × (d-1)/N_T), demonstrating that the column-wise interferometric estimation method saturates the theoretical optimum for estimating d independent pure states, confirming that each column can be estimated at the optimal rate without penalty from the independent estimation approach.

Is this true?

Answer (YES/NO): NO